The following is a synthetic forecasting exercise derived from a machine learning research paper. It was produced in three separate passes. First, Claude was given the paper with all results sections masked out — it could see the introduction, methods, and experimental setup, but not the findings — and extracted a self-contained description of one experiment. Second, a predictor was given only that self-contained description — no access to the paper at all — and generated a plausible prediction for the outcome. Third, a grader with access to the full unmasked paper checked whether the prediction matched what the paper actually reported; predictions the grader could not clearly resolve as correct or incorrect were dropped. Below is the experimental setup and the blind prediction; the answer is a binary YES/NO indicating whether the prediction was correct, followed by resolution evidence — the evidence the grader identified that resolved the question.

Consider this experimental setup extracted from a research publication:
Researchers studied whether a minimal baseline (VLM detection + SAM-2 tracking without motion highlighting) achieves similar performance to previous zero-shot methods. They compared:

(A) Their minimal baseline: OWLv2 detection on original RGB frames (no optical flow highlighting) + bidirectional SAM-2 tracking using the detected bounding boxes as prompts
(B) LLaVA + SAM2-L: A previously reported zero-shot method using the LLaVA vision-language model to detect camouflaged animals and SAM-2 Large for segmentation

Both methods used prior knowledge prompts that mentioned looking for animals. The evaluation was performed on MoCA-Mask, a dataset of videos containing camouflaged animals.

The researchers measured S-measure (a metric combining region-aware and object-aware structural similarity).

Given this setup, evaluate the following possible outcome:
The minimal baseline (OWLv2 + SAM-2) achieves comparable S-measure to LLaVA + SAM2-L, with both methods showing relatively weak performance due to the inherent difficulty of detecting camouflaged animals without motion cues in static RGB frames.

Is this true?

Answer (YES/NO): YES